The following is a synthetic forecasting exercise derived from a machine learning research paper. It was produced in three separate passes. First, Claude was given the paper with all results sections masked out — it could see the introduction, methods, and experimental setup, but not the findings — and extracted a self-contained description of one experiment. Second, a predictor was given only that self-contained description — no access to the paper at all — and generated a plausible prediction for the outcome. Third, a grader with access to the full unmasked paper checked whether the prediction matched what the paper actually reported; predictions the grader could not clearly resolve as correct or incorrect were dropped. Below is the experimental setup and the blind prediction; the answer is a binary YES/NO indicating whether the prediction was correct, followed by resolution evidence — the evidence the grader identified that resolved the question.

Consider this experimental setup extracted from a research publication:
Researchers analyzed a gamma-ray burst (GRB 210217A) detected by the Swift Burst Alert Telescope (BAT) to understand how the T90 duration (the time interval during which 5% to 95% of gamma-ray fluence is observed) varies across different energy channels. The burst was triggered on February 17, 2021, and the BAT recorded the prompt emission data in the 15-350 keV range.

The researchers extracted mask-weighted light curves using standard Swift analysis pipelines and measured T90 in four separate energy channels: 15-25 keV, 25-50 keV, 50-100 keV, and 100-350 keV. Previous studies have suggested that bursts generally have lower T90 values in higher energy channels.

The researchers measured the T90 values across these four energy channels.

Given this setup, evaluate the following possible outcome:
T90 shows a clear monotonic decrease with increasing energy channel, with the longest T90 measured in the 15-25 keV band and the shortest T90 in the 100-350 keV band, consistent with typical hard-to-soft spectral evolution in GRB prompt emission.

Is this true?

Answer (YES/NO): NO